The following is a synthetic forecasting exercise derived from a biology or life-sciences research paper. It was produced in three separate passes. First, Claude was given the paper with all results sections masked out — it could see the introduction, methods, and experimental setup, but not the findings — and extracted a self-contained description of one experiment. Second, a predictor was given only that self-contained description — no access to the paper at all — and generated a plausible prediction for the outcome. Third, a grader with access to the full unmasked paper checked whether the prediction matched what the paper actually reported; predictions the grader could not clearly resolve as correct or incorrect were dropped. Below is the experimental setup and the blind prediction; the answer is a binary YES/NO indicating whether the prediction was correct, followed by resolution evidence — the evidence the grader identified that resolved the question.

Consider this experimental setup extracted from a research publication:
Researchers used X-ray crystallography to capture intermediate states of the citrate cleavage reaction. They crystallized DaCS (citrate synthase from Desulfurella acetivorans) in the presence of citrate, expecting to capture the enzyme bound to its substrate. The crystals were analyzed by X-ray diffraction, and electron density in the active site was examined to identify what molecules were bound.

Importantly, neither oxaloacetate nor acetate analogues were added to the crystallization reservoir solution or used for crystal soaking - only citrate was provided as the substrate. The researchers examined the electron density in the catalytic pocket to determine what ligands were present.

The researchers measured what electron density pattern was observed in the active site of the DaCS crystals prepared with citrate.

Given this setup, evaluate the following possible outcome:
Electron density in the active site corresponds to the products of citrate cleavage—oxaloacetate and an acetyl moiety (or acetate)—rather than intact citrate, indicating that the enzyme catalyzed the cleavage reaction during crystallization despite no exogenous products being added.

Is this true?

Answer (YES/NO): YES